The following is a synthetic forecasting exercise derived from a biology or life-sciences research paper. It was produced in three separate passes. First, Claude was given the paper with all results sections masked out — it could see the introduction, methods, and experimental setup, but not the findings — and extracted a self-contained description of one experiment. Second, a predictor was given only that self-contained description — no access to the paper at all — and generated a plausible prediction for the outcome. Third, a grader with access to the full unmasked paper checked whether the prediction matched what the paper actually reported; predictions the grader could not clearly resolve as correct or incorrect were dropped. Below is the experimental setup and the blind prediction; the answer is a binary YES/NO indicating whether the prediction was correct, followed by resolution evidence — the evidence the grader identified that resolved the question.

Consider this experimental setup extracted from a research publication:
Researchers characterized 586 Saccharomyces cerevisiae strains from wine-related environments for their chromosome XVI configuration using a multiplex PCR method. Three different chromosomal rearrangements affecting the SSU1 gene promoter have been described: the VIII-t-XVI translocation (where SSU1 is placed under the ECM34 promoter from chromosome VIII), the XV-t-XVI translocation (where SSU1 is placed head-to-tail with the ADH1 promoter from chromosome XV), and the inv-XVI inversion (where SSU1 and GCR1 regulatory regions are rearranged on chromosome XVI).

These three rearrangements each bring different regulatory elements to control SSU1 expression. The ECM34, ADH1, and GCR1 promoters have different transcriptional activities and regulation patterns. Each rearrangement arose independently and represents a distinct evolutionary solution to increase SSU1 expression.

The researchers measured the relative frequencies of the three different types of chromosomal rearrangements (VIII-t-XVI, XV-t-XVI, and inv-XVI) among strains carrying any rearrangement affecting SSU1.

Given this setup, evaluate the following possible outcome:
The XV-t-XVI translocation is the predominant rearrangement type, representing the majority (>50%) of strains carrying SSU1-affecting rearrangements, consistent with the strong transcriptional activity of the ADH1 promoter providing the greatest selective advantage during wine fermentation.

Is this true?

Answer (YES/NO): NO